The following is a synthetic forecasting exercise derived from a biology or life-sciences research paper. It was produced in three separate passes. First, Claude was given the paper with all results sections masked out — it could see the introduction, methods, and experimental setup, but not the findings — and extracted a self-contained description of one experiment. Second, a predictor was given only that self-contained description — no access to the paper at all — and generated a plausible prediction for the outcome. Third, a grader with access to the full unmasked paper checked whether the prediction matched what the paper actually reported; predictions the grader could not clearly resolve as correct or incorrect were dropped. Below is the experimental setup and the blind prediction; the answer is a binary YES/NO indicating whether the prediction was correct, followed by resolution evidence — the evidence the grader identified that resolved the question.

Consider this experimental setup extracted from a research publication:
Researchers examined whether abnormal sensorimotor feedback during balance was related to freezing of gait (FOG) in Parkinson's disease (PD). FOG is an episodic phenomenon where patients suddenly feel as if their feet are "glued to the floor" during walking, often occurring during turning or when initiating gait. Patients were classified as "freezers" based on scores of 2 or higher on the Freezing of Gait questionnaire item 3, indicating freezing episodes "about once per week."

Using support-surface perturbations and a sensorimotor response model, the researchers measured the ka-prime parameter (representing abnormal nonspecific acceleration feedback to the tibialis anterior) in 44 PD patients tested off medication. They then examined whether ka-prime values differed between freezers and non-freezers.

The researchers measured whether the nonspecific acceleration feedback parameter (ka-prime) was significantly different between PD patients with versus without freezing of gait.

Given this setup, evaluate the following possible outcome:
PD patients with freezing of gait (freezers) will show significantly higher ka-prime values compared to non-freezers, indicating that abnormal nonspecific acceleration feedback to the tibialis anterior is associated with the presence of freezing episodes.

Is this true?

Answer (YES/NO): NO